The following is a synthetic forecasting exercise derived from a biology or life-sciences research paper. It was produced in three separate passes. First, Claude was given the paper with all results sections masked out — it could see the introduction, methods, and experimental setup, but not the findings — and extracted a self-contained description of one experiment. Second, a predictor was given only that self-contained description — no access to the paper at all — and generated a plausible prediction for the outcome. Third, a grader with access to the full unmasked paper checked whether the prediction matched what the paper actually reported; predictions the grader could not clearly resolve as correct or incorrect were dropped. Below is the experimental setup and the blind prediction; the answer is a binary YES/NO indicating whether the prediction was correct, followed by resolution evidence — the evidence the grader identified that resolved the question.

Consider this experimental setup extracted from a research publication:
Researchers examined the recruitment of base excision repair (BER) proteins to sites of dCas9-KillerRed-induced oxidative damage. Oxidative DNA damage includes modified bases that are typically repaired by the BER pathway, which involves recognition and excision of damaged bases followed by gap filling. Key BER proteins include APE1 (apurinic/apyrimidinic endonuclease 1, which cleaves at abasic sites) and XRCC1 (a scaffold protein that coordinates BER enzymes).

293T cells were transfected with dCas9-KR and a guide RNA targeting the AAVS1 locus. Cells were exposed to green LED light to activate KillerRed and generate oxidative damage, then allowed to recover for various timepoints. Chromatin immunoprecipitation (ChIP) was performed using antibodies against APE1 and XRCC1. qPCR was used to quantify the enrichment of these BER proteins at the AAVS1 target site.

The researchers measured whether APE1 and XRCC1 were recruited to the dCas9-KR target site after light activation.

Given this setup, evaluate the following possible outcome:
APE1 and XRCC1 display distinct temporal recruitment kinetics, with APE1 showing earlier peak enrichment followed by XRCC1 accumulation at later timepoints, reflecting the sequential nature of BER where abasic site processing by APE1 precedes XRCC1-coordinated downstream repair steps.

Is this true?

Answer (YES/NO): NO